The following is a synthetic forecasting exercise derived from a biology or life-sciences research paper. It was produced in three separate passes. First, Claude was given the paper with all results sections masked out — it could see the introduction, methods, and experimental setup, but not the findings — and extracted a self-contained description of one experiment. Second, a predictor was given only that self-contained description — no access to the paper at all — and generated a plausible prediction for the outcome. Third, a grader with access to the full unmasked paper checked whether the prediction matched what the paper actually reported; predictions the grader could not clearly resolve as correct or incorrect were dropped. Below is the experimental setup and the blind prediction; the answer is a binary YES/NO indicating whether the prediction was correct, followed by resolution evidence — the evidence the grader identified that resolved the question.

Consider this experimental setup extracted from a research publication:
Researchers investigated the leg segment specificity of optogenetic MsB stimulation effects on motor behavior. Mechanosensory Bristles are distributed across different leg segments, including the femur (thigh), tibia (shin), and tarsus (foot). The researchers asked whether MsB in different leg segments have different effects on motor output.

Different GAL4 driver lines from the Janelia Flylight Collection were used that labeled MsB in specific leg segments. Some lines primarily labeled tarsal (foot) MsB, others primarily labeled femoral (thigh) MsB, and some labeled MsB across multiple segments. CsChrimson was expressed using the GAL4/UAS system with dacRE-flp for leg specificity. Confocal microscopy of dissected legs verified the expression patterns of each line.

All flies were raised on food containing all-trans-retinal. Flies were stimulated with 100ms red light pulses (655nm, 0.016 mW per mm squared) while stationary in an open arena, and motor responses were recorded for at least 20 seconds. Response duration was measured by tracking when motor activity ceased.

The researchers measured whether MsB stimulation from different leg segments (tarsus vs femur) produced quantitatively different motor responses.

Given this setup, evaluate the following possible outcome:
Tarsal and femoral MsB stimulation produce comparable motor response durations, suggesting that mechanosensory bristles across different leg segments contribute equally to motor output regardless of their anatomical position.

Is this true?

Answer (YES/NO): NO